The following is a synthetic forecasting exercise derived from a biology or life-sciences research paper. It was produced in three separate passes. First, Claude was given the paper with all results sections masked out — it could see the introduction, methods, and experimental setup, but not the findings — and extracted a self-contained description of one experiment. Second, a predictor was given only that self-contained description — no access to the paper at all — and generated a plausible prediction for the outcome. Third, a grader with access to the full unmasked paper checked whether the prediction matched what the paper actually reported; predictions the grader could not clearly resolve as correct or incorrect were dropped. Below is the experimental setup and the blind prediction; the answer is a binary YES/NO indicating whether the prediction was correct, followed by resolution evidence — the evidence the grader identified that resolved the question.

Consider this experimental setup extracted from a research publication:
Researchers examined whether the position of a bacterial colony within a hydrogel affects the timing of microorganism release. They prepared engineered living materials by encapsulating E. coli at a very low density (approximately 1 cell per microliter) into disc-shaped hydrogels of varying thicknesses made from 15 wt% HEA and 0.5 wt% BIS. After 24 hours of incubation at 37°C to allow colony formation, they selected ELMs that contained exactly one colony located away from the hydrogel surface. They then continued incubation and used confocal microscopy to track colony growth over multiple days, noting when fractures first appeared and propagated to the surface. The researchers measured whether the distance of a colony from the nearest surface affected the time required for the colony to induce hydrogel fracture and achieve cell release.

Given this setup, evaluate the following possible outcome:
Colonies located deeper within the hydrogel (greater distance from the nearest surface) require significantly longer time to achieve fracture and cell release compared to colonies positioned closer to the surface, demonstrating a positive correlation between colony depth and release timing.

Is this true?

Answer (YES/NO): YES